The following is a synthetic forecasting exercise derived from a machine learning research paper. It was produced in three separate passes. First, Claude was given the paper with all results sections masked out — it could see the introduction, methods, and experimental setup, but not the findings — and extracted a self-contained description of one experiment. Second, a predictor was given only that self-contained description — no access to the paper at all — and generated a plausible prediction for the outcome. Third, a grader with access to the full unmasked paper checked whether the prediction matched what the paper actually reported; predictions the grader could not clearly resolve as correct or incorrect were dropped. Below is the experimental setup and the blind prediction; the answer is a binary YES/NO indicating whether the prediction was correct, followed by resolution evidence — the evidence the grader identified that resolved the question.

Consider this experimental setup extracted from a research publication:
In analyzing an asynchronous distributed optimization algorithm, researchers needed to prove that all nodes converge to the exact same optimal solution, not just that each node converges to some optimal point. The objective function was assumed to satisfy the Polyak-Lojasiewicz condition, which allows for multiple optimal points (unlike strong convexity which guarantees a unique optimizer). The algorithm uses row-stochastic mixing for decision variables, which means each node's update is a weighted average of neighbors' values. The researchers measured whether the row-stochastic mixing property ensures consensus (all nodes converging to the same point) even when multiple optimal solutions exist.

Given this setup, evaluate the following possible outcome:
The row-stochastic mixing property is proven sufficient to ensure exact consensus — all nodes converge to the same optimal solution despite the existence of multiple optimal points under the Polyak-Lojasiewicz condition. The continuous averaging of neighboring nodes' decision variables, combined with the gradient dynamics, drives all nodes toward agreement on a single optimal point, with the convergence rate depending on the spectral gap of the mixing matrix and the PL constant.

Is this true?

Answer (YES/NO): YES